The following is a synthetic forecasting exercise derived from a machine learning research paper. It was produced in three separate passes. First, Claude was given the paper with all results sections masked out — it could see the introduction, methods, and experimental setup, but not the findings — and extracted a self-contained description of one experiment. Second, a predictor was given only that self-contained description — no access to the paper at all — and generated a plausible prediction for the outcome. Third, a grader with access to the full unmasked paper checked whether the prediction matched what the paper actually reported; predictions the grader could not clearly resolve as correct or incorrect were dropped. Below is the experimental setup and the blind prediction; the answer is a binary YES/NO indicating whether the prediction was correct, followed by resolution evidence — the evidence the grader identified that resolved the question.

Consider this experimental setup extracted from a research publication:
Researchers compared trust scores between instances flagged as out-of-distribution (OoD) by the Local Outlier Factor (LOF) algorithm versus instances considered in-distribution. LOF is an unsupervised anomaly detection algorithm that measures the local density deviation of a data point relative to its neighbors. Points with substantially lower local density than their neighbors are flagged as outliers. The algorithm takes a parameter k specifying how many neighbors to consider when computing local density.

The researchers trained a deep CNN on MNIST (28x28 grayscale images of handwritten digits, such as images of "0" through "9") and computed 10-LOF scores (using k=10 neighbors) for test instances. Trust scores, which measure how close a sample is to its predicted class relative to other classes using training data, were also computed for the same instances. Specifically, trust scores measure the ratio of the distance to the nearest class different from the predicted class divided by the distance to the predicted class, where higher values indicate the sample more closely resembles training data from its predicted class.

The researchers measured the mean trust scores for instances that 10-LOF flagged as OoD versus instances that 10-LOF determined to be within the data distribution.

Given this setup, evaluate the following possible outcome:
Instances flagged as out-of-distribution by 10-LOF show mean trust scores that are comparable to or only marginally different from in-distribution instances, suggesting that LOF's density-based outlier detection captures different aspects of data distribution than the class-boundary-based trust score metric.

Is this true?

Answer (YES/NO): NO